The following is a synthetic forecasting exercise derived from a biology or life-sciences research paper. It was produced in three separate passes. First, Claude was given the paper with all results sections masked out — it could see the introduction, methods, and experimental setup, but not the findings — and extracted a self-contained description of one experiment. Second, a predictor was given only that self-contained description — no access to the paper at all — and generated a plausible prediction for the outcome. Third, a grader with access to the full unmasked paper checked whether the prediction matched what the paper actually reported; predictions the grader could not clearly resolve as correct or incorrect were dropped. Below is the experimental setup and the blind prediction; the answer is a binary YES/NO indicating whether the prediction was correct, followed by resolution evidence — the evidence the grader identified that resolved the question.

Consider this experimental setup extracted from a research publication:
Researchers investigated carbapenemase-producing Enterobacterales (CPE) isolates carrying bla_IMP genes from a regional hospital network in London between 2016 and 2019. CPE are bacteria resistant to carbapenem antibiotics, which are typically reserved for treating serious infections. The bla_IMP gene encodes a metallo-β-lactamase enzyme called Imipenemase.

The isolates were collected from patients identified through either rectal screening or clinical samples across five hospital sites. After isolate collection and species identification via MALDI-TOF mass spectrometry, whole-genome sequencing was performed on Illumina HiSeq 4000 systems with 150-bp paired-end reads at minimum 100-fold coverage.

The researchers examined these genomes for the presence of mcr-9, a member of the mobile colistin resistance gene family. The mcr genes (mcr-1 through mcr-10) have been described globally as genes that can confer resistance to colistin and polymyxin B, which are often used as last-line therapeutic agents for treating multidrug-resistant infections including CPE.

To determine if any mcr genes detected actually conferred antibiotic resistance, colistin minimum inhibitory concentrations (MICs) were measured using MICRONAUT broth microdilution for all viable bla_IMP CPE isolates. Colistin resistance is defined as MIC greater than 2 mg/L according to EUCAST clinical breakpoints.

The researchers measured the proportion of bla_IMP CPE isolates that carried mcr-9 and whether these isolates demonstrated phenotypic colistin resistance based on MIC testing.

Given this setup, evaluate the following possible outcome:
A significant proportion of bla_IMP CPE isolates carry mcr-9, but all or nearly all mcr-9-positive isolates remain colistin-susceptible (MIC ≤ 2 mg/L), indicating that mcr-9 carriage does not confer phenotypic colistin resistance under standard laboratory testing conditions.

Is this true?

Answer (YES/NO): YES